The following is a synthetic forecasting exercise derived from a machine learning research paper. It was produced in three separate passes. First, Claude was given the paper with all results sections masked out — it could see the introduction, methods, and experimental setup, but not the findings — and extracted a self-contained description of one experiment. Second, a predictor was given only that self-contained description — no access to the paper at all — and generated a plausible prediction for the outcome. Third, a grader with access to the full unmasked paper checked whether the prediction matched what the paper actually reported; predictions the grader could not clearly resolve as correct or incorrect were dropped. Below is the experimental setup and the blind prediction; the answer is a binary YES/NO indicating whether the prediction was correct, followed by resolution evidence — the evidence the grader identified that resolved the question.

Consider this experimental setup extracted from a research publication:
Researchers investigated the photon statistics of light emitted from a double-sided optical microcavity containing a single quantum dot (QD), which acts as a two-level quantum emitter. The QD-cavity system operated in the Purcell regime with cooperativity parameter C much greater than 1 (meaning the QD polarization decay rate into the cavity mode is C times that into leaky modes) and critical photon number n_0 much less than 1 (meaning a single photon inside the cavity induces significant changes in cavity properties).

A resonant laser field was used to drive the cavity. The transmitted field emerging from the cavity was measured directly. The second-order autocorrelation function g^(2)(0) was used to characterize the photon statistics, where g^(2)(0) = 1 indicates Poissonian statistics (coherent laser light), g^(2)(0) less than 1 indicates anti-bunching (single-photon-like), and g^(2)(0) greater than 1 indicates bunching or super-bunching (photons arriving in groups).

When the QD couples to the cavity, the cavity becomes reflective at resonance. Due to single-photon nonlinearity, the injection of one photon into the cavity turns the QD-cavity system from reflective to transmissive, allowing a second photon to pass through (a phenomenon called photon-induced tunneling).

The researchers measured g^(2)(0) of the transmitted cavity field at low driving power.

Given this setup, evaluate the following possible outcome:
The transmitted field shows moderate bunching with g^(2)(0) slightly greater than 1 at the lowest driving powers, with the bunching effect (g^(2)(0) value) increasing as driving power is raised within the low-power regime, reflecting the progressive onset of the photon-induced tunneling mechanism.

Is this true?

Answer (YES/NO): NO